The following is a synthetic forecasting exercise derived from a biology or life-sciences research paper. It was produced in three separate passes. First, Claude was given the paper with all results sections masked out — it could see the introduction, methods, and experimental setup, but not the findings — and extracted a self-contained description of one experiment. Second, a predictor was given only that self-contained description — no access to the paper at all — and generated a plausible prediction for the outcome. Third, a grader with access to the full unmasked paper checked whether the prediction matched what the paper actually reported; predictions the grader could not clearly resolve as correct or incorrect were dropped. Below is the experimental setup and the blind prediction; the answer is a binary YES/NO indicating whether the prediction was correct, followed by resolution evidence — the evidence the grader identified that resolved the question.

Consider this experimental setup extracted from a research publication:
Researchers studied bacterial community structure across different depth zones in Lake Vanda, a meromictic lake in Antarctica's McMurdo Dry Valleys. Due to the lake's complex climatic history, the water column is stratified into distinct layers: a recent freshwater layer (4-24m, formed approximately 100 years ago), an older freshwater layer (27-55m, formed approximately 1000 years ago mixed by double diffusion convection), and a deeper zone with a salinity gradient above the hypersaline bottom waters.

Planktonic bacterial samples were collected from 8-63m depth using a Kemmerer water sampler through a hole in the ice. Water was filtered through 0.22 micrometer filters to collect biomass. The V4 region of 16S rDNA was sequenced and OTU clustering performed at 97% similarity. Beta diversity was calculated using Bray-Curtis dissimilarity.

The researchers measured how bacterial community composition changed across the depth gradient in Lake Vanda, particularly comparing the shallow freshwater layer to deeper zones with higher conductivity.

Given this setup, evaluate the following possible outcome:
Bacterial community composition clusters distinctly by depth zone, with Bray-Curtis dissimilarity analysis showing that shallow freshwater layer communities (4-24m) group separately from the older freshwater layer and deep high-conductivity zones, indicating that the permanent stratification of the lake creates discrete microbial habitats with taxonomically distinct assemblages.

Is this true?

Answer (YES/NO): NO